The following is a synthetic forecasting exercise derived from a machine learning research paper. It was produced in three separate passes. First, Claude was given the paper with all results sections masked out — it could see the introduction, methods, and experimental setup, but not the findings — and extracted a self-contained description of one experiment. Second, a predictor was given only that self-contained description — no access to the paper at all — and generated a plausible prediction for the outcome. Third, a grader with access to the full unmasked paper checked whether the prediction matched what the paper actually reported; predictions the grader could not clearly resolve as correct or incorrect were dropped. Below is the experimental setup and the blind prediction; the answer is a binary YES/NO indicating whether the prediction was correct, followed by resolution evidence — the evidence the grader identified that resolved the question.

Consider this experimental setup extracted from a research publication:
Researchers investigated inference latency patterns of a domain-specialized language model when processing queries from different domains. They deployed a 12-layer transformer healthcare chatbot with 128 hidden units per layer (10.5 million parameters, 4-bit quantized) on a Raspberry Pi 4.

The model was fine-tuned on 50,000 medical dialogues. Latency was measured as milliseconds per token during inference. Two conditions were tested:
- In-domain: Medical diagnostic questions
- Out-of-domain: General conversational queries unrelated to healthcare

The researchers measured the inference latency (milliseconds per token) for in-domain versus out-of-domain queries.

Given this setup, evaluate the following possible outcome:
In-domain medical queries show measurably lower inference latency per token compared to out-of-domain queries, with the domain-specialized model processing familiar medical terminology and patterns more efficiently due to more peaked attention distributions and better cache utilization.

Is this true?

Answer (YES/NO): YES